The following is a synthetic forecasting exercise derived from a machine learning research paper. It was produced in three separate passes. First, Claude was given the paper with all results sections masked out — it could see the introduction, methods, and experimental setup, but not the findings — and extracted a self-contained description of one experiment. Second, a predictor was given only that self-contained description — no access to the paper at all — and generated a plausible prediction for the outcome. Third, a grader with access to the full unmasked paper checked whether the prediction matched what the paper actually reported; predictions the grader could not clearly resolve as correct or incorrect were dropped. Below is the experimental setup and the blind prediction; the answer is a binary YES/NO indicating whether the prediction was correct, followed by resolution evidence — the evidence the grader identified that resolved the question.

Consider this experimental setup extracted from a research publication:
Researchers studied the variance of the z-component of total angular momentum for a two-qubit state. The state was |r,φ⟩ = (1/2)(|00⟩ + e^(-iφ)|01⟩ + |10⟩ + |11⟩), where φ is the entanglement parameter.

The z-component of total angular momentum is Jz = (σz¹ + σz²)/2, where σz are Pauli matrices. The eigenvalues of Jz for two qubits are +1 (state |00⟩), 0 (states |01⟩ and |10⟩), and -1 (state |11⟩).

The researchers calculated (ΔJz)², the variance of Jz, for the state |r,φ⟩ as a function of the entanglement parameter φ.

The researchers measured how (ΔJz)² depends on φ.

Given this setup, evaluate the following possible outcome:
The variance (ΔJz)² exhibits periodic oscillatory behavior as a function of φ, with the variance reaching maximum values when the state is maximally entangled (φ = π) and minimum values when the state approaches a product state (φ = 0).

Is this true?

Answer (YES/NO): NO